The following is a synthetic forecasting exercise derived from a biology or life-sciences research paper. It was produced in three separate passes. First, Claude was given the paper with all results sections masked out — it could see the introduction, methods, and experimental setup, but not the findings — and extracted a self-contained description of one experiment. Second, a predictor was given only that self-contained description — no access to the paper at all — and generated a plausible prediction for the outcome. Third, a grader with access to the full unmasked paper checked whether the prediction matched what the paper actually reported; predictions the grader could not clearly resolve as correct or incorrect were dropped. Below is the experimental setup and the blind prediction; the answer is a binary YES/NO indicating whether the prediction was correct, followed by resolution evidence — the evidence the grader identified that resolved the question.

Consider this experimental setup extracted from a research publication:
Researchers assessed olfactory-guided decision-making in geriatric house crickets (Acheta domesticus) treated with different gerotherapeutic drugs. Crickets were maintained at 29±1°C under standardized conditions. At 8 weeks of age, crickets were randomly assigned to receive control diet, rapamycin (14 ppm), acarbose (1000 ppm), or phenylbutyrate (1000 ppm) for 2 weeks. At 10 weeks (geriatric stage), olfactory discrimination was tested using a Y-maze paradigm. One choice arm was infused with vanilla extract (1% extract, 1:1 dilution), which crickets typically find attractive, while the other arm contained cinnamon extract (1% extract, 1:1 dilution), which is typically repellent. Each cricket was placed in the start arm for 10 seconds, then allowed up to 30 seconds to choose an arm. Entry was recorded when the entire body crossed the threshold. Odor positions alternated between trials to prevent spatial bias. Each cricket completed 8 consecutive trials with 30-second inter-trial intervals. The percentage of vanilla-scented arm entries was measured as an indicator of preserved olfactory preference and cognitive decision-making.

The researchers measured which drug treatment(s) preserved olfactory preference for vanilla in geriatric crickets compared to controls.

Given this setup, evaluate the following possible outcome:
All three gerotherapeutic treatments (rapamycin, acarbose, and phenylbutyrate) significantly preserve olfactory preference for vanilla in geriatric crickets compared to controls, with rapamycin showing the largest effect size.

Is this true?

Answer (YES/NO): YES